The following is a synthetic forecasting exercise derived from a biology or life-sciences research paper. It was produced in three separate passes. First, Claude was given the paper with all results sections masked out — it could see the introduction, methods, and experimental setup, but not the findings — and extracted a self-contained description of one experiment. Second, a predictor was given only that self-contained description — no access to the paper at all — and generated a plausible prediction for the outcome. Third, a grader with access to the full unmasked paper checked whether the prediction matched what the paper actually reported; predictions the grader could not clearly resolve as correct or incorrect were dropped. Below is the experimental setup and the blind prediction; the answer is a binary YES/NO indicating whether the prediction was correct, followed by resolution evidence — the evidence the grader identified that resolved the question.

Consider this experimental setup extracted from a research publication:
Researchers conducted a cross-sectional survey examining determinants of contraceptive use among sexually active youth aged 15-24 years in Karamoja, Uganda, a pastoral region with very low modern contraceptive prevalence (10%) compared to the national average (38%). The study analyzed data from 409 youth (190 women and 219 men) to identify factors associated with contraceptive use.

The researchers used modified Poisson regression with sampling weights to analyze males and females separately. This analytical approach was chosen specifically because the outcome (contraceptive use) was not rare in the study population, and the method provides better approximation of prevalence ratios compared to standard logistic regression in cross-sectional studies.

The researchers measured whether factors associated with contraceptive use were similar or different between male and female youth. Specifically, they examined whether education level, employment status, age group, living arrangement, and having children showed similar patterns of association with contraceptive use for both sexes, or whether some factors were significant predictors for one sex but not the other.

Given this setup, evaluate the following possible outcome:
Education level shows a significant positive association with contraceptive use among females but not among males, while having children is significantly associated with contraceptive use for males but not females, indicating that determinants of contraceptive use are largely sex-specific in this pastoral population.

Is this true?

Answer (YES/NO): NO